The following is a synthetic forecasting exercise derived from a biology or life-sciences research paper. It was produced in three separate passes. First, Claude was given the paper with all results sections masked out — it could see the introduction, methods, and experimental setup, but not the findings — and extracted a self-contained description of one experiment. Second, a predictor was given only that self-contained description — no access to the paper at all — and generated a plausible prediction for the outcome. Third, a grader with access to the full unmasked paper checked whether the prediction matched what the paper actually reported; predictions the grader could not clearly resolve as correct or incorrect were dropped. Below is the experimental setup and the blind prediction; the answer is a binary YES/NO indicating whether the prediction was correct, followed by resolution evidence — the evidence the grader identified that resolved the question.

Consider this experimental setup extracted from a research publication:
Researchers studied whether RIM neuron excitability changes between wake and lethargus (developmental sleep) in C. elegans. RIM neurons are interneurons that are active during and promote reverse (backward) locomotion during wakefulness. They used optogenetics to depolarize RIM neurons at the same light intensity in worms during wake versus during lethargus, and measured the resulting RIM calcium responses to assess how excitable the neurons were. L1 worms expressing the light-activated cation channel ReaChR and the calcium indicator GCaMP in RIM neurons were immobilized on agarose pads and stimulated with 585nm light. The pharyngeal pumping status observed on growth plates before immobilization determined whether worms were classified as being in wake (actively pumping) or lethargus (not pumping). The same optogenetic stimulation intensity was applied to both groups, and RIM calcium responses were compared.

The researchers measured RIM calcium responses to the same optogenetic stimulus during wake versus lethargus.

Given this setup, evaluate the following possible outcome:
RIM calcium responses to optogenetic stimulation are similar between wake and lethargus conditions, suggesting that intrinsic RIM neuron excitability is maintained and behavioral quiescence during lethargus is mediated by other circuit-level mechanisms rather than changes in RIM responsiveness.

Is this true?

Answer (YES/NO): NO